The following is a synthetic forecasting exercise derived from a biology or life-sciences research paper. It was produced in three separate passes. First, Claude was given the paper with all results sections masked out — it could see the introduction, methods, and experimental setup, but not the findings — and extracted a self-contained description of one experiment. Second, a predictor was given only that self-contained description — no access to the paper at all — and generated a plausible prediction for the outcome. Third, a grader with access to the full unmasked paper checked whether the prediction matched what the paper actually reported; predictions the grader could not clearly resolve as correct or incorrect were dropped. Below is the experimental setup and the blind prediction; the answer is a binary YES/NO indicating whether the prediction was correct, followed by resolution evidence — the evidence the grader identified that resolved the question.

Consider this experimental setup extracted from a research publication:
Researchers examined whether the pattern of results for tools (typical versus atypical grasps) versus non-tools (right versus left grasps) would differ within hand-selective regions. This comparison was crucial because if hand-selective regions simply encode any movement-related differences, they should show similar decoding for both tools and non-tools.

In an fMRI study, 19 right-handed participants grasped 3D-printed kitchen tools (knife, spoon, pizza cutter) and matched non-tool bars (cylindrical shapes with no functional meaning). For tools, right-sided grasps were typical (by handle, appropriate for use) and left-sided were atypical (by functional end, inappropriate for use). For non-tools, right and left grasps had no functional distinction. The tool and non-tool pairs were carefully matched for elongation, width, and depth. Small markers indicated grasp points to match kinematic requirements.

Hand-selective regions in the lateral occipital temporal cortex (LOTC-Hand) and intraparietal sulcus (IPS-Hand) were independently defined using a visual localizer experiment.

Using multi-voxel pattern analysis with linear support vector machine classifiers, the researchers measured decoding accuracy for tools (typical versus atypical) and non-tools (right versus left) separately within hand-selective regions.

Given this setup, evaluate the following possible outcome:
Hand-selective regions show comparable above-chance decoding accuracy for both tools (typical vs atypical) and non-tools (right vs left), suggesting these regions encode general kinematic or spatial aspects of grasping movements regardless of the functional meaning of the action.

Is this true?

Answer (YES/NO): NO